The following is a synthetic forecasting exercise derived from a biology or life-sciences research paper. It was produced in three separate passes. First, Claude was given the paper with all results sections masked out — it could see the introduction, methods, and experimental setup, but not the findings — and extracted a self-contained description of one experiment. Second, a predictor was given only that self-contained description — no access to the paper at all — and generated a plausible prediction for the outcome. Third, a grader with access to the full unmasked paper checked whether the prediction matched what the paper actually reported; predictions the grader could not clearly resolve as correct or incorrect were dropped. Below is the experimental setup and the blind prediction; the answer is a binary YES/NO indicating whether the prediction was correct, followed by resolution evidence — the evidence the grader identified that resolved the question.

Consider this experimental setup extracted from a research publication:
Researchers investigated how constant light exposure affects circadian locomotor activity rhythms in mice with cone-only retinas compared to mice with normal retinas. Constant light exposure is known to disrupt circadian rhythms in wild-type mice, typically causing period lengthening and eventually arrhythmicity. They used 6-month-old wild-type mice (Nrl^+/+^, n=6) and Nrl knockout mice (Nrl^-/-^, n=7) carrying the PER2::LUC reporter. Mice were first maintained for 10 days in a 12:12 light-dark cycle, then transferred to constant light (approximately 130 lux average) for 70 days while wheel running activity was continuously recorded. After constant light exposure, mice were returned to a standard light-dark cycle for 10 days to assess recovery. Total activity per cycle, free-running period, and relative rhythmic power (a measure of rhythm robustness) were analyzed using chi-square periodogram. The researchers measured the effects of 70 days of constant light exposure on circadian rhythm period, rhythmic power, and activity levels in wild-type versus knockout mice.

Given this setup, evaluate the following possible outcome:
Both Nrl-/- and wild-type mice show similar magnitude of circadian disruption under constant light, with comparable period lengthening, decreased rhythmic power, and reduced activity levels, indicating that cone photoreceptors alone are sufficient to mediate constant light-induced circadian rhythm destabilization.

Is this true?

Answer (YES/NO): NO